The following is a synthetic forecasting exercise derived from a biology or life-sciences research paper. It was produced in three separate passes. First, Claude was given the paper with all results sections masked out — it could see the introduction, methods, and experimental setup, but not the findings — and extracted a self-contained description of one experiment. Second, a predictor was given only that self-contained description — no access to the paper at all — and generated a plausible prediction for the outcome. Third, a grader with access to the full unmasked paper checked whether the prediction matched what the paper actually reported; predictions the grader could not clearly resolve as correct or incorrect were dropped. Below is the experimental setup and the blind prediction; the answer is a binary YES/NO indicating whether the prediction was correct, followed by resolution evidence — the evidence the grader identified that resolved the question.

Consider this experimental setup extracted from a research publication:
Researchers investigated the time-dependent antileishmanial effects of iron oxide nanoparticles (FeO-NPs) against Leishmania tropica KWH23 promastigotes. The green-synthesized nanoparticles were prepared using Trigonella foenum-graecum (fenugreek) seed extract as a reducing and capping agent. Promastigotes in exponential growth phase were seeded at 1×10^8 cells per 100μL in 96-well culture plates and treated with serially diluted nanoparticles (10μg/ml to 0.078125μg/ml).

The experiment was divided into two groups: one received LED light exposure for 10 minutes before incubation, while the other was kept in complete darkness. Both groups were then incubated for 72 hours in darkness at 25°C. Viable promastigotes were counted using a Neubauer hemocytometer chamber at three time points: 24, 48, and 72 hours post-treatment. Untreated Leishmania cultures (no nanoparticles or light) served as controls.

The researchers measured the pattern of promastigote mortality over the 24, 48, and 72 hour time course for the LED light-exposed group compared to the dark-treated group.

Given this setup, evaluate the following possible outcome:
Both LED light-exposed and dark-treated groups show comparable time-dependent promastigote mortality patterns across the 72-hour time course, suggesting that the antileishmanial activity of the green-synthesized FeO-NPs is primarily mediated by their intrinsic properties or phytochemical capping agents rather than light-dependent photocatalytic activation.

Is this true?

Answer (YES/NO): NO